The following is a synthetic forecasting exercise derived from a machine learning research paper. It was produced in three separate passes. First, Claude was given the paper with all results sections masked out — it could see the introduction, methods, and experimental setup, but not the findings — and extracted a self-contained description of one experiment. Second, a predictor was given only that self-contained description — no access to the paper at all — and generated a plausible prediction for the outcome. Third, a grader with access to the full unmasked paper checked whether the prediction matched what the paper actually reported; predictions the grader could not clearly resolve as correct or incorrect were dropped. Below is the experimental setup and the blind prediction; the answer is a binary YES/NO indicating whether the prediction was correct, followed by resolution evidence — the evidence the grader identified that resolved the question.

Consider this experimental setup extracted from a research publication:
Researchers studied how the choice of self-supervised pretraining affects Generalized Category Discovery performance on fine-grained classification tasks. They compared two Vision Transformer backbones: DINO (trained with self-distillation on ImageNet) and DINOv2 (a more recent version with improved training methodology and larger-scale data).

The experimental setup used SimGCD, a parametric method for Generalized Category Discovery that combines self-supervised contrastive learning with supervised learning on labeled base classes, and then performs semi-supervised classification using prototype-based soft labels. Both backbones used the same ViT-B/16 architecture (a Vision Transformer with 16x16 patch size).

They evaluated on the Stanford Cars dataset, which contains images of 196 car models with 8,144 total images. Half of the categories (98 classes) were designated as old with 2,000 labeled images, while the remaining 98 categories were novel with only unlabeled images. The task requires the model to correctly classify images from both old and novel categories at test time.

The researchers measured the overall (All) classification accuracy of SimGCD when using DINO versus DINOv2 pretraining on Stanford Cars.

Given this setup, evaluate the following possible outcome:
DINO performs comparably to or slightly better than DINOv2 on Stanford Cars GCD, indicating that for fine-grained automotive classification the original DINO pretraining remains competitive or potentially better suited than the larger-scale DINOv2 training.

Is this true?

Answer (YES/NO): NO